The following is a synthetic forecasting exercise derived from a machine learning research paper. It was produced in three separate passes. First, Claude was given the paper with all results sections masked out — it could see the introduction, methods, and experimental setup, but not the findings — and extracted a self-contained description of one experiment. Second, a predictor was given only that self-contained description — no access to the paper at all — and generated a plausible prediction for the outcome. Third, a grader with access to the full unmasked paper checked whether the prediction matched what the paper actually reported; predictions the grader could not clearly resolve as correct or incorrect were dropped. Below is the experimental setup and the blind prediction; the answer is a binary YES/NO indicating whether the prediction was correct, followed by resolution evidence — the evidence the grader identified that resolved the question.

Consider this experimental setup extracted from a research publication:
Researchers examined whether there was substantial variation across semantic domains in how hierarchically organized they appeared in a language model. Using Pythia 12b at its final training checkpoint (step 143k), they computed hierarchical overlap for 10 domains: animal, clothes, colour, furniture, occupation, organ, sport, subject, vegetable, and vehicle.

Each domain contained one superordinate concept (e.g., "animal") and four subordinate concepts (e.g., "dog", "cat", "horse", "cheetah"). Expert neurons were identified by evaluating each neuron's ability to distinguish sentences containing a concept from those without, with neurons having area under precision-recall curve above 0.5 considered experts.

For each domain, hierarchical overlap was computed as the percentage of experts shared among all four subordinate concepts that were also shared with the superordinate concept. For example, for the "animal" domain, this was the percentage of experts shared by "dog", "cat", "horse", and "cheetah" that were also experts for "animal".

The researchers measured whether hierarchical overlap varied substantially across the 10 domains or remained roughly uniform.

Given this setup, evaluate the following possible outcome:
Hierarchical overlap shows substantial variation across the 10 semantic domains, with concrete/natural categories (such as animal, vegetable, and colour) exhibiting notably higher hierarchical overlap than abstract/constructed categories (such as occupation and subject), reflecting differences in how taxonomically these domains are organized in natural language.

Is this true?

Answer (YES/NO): NO